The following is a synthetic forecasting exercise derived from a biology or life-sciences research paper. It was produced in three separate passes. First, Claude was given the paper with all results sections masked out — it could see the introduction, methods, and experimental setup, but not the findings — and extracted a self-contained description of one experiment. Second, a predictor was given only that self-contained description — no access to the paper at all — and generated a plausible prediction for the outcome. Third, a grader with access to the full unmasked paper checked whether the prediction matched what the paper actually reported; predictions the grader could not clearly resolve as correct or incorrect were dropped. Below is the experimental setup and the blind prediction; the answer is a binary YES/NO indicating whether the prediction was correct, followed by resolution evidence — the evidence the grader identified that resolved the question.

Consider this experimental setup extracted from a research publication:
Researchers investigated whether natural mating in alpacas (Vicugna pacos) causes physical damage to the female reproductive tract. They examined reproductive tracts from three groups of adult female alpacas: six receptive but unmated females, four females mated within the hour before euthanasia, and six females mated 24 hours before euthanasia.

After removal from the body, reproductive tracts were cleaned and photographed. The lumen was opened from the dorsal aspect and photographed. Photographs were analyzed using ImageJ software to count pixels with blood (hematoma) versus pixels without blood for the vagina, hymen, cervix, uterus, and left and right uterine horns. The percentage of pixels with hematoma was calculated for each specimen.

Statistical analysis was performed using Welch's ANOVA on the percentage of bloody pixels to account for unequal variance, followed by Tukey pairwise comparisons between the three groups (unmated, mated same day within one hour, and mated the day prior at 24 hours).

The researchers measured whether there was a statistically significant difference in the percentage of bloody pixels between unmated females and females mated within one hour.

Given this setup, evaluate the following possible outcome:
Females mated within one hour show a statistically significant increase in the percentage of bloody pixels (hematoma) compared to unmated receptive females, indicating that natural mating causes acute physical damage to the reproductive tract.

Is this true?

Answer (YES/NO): YES